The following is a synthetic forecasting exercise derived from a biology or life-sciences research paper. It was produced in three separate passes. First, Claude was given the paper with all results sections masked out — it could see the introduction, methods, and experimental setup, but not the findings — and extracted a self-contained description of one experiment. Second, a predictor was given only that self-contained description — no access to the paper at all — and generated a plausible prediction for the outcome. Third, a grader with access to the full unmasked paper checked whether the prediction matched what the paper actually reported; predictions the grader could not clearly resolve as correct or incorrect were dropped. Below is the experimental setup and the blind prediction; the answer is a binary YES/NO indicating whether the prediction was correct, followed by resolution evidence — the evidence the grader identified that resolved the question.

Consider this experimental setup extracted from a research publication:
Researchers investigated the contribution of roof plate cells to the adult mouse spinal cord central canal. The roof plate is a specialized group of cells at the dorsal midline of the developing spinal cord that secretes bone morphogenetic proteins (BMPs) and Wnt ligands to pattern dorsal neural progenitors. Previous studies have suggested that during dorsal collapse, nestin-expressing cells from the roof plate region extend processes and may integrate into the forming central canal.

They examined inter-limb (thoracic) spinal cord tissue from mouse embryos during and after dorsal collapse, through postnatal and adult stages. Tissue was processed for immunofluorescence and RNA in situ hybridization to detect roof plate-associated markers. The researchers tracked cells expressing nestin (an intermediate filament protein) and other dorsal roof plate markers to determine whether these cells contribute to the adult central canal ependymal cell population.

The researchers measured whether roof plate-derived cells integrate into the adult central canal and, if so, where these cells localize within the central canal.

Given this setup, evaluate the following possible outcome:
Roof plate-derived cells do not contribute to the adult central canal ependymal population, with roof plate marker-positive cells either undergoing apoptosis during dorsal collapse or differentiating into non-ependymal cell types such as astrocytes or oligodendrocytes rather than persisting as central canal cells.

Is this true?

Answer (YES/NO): NO